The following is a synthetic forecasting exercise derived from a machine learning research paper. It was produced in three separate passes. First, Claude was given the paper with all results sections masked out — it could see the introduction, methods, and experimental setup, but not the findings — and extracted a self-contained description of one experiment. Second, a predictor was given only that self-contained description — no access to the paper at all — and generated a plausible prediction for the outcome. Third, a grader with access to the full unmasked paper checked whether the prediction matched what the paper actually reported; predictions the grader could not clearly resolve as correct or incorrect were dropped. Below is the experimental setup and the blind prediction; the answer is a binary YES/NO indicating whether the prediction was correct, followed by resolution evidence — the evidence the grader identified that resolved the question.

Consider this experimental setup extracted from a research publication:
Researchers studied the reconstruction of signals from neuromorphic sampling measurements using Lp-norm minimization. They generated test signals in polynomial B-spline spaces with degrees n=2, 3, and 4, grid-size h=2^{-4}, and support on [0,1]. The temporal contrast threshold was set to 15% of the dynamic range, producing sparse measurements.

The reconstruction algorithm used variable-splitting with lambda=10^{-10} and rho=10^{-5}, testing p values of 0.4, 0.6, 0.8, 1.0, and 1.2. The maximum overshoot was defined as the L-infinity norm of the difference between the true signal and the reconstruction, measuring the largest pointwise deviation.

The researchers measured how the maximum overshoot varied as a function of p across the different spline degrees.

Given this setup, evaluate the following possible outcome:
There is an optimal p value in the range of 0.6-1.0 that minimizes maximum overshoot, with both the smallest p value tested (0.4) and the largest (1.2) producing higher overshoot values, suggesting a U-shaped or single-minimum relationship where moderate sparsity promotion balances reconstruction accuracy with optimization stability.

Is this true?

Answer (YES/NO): NO